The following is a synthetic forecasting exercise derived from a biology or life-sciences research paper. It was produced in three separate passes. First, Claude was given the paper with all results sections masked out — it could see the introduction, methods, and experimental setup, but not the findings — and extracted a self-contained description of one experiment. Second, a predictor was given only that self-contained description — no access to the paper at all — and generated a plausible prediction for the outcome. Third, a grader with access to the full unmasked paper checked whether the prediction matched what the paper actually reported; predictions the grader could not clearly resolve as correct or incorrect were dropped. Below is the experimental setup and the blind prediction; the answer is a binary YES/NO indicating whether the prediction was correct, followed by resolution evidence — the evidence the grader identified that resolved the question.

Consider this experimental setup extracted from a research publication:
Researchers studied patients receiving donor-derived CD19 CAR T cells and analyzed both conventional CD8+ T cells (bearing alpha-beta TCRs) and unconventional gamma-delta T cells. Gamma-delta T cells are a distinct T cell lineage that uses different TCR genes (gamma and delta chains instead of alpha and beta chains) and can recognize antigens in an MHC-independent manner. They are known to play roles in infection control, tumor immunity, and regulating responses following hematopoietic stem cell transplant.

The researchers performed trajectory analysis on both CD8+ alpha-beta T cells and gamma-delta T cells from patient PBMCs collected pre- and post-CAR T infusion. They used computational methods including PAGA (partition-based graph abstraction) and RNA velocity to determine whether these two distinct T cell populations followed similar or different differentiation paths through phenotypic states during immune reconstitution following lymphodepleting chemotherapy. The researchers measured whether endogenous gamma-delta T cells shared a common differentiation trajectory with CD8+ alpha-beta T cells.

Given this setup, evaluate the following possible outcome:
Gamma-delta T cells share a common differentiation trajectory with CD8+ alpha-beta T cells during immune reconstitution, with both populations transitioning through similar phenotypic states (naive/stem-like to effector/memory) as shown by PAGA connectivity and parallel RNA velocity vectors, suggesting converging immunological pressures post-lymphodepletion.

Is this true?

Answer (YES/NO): YES